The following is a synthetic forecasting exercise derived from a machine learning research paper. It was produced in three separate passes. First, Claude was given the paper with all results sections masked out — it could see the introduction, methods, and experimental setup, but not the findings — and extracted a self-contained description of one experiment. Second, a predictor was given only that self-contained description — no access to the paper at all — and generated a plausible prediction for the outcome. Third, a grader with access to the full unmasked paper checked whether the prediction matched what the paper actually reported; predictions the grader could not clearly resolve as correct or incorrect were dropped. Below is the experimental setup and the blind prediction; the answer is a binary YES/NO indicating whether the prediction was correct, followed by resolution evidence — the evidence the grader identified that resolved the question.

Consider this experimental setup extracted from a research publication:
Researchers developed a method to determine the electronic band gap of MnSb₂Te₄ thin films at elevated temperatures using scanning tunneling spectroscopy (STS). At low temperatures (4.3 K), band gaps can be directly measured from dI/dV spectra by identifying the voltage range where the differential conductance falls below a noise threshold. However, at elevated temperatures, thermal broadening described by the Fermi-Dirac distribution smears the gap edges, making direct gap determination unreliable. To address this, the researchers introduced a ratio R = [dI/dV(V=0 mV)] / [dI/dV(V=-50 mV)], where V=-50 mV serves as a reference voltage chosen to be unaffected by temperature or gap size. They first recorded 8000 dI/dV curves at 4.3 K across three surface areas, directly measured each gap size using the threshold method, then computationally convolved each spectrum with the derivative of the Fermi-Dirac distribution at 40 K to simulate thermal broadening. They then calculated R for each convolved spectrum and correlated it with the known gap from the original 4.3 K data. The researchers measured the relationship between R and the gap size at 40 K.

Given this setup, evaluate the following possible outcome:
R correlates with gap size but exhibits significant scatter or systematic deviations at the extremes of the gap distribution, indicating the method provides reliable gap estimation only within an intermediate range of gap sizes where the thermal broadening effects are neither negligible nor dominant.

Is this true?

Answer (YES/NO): NO